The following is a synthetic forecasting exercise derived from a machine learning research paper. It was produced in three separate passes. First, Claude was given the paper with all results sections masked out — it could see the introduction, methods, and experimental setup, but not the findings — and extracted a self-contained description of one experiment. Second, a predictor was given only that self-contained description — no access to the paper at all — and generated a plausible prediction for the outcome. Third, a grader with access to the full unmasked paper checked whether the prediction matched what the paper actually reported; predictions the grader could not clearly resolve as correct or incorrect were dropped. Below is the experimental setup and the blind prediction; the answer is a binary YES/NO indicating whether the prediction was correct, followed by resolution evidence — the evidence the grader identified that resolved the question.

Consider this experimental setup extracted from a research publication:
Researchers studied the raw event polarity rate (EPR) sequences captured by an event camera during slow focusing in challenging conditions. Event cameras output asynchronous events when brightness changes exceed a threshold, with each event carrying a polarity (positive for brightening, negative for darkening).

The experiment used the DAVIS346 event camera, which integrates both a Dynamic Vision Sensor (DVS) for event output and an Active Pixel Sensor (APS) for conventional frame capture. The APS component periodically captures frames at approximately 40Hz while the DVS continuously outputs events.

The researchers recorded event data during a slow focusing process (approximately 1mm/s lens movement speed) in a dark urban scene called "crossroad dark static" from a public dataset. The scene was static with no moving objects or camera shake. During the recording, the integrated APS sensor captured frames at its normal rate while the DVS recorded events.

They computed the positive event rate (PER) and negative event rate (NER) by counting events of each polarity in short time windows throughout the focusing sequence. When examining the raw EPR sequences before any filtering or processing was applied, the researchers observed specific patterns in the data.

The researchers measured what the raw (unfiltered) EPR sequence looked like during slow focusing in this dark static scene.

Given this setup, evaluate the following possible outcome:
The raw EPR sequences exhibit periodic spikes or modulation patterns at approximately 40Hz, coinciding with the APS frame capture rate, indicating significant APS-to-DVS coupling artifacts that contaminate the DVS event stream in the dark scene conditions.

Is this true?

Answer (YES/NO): YES